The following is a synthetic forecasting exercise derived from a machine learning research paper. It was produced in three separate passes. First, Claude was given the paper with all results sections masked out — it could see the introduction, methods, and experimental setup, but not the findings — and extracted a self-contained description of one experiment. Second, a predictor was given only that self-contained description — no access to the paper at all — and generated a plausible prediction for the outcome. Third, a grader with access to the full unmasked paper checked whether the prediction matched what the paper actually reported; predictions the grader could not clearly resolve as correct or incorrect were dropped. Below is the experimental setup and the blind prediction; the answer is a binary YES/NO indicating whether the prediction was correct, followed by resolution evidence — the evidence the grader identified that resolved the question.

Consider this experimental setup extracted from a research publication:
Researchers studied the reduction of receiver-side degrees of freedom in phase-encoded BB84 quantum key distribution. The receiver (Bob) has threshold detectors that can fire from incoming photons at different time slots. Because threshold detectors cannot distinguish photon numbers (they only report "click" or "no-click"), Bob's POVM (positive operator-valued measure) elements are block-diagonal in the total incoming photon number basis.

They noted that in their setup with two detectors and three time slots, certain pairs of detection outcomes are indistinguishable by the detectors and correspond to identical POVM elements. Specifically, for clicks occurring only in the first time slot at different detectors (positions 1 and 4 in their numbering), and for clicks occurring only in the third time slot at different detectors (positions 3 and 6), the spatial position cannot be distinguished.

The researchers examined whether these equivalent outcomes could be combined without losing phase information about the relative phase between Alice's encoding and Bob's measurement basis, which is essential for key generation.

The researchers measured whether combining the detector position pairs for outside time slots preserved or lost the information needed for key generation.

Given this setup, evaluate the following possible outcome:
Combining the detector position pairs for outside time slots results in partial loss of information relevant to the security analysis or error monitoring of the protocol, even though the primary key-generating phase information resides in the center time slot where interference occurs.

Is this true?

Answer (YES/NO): NO